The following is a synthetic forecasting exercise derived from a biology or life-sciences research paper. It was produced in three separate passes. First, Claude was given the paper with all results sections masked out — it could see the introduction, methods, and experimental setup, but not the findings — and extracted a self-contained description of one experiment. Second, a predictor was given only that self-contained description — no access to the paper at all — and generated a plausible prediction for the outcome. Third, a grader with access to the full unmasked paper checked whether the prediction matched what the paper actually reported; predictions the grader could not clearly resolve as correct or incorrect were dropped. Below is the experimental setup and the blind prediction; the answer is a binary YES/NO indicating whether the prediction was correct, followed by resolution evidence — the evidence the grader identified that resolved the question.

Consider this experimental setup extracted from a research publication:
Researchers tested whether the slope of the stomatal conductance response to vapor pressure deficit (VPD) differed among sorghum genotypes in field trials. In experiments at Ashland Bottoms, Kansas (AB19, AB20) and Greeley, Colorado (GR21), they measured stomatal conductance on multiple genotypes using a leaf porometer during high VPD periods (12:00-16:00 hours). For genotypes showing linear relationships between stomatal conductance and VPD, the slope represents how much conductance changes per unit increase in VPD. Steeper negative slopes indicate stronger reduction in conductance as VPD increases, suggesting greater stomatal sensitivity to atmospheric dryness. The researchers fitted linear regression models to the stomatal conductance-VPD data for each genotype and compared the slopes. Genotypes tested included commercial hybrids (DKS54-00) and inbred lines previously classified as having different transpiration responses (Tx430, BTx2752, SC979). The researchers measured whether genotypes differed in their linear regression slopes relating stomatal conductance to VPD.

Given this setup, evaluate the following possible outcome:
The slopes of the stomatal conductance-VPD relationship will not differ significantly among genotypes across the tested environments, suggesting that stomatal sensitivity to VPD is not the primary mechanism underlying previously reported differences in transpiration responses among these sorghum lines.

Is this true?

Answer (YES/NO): NO